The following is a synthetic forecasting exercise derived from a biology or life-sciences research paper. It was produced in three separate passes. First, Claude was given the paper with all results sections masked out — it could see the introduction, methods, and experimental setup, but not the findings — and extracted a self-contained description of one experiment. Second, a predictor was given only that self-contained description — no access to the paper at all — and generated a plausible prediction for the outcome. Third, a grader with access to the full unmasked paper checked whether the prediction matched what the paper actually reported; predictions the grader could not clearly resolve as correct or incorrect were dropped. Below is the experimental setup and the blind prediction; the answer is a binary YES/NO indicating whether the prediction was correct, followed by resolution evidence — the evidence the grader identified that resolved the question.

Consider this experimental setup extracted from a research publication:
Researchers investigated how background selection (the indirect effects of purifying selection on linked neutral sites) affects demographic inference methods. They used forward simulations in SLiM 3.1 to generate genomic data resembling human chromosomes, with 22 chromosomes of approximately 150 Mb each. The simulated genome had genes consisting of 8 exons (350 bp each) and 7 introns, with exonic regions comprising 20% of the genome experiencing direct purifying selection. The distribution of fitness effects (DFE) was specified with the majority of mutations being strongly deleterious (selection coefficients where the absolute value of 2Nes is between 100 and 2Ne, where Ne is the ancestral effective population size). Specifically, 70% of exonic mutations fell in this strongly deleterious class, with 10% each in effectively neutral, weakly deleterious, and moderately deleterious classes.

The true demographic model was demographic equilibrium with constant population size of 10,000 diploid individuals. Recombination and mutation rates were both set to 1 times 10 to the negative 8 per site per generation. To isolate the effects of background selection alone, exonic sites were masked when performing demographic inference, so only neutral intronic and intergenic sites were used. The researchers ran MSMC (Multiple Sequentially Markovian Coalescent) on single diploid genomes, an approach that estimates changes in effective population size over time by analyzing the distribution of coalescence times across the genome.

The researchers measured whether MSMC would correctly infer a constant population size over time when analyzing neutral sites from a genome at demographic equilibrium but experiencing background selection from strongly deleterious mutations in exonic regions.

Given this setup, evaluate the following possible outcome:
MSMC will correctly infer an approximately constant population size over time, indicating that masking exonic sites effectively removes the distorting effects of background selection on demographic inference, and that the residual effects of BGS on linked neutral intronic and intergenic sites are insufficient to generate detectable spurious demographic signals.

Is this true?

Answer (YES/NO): NO